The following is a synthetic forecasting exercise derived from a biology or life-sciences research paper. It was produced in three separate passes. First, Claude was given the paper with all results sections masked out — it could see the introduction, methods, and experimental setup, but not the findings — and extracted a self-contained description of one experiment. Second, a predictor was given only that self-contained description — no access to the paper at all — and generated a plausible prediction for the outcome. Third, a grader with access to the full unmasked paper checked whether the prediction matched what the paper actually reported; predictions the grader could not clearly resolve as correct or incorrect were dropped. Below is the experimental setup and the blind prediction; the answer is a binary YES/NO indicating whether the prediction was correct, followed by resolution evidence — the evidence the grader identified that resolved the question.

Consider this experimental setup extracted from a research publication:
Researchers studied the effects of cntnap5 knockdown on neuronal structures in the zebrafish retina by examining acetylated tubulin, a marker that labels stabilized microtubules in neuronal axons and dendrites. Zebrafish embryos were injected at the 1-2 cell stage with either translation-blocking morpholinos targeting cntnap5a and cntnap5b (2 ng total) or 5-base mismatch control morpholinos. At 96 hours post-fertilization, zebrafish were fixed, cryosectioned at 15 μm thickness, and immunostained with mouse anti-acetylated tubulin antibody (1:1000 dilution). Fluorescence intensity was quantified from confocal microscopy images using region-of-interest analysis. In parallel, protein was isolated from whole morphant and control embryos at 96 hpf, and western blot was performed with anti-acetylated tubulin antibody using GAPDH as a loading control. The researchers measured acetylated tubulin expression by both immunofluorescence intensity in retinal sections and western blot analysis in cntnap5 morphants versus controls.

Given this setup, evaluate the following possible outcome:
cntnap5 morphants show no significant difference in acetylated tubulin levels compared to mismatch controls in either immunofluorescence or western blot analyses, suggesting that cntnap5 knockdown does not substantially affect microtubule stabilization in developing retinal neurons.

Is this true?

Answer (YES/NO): NO